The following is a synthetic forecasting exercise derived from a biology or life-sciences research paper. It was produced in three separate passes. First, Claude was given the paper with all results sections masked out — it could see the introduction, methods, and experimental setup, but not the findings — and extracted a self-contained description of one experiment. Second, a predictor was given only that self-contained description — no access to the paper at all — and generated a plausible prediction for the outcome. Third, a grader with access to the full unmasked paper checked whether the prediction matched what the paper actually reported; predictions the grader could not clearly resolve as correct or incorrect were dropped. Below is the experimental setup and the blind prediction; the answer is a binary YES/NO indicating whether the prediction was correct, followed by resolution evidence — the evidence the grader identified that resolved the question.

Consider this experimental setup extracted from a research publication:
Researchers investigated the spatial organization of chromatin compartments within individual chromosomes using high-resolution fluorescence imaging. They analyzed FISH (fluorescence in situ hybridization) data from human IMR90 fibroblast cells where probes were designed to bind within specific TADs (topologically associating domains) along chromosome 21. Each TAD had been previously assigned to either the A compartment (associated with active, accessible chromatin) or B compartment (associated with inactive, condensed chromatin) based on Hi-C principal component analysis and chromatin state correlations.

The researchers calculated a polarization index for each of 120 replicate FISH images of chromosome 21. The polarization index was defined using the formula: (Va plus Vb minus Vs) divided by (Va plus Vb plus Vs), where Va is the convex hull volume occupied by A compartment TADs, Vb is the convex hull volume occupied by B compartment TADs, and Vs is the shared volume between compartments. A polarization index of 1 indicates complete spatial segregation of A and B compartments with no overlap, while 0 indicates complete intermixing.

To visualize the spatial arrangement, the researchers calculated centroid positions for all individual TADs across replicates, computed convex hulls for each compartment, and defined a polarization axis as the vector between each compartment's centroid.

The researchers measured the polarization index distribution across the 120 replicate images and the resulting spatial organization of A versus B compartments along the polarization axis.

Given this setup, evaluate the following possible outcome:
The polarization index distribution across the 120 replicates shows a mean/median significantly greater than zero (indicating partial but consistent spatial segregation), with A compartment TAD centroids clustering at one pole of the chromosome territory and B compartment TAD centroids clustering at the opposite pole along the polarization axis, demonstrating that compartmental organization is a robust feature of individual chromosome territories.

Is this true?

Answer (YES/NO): YES